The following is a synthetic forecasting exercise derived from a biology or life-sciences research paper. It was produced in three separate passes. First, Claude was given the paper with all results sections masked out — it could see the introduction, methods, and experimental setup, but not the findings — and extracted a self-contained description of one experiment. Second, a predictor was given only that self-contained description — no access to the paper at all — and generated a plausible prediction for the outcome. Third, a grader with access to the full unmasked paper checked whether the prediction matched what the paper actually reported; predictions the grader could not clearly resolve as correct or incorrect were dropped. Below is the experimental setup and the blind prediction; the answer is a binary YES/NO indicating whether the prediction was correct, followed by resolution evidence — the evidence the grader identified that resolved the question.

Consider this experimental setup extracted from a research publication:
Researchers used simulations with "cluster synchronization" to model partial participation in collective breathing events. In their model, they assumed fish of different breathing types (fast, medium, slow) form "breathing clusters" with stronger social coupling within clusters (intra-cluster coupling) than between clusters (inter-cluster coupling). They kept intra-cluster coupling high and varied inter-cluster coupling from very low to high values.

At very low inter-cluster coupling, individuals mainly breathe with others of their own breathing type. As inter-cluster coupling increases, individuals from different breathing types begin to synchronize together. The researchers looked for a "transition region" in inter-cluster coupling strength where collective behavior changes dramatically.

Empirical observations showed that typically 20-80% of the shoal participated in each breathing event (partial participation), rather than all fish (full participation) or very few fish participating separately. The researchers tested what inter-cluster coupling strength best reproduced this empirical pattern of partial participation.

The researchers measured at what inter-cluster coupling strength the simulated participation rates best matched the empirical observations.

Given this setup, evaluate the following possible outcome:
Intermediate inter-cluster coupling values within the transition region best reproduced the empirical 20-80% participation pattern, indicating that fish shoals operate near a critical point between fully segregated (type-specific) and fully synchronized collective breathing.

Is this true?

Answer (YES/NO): YES